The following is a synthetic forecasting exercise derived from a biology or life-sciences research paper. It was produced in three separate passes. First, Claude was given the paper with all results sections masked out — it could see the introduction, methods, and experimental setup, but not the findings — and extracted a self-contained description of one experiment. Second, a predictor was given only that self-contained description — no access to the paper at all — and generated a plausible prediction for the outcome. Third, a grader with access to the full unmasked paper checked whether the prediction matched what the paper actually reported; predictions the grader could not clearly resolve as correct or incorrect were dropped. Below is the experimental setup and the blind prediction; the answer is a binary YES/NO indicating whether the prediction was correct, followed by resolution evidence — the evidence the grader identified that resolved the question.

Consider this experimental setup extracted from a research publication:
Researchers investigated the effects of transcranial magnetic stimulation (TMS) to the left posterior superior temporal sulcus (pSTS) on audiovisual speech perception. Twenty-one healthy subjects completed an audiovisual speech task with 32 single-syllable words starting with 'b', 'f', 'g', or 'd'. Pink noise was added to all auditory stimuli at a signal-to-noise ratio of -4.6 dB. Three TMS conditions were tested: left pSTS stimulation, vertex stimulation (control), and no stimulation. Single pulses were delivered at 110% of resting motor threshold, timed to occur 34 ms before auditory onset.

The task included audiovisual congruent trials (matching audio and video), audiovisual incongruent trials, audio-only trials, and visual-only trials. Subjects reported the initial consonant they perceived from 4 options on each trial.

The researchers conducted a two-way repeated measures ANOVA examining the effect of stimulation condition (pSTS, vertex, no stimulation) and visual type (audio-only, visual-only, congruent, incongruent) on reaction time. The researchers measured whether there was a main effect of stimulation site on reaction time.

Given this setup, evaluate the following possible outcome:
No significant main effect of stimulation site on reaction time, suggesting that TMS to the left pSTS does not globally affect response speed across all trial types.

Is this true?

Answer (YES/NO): YES